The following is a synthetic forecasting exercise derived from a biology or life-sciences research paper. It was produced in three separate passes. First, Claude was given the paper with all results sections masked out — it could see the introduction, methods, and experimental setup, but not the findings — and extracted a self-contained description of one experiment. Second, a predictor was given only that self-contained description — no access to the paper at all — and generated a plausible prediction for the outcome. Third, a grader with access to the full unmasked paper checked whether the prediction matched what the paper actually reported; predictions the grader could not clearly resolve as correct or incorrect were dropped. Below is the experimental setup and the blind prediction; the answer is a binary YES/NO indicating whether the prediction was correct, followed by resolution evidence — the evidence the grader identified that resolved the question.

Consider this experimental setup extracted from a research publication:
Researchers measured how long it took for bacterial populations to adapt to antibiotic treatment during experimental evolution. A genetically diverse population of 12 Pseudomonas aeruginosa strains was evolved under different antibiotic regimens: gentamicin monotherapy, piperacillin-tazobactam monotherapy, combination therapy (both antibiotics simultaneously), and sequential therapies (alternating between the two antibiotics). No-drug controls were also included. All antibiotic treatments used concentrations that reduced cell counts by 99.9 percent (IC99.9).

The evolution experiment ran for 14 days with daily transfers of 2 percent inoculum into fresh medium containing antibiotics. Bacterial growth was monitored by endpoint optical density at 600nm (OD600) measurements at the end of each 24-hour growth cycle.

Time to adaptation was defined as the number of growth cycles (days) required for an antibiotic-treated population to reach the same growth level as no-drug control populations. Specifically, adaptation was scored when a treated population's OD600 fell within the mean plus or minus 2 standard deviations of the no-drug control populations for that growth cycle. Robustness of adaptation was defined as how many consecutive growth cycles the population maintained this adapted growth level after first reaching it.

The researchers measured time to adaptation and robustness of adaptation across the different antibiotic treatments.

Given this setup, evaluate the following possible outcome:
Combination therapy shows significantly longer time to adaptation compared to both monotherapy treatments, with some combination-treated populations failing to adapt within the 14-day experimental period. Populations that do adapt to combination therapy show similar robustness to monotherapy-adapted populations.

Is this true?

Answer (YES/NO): NO